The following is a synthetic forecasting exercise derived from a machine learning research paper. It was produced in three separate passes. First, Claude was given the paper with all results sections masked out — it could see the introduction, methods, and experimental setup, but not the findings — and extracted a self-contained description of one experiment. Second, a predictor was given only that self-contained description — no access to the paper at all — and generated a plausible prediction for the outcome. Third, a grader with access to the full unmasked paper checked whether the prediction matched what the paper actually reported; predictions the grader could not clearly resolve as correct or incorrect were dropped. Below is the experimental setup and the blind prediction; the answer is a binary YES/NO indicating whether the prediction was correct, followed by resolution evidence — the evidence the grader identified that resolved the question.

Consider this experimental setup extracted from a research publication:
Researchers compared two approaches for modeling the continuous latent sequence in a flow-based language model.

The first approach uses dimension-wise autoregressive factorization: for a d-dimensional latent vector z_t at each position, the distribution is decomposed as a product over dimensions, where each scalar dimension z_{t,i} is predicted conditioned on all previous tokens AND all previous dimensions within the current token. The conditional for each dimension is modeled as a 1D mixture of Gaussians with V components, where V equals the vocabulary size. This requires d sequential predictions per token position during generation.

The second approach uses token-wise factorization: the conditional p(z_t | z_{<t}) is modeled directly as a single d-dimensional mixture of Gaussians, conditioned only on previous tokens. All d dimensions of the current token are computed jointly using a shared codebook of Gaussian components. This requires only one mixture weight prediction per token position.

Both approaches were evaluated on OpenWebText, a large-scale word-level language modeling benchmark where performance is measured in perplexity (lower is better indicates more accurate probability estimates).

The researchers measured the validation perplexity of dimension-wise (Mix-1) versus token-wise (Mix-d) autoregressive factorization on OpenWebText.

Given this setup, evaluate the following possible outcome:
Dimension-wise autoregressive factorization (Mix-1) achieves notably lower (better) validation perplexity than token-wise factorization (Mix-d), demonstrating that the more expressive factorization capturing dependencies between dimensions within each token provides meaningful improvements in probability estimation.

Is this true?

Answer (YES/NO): NO